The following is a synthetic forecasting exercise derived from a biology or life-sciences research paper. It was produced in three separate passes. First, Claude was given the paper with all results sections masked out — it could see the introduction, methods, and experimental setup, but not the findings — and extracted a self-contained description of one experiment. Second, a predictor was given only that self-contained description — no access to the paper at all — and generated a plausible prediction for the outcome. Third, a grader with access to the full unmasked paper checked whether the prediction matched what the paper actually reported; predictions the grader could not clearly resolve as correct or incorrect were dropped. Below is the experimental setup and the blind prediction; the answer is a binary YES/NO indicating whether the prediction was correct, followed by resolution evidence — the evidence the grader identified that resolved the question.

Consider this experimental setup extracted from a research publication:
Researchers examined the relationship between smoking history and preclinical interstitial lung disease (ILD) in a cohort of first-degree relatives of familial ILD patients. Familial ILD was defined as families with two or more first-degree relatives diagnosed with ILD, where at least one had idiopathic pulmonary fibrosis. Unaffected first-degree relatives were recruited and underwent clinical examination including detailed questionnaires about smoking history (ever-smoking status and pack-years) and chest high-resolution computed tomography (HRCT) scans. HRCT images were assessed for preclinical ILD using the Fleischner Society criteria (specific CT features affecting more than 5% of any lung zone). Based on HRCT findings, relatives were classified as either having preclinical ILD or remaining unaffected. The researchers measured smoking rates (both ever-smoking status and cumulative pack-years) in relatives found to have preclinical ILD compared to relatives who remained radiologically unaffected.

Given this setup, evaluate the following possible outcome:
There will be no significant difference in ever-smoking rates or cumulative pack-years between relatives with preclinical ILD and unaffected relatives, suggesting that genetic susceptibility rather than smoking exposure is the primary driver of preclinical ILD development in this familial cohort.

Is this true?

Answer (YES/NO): NO